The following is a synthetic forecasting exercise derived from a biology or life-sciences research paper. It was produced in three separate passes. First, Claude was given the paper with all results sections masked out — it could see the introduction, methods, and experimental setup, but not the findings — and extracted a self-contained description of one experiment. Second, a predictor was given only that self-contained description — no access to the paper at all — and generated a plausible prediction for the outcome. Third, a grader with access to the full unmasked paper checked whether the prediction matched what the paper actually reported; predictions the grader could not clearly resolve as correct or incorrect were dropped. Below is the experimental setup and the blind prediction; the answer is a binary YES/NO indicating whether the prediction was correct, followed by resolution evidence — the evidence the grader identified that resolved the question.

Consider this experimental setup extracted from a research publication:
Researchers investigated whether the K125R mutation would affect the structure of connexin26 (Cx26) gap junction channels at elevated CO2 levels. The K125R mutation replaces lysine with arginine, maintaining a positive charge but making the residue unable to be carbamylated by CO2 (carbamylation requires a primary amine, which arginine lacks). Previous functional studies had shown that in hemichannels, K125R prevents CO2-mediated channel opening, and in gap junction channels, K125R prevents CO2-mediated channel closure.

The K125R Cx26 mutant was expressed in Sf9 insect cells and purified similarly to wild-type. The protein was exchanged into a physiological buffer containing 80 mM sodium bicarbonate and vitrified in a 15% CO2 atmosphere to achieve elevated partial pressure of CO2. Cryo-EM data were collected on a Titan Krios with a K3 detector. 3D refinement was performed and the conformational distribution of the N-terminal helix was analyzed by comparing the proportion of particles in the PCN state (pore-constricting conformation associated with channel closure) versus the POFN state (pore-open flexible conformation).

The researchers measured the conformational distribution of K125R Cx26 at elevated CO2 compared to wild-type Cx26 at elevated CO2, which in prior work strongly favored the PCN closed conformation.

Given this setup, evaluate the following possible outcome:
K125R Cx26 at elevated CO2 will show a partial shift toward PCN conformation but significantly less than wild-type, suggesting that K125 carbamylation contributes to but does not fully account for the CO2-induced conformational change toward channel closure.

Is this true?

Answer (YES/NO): NO